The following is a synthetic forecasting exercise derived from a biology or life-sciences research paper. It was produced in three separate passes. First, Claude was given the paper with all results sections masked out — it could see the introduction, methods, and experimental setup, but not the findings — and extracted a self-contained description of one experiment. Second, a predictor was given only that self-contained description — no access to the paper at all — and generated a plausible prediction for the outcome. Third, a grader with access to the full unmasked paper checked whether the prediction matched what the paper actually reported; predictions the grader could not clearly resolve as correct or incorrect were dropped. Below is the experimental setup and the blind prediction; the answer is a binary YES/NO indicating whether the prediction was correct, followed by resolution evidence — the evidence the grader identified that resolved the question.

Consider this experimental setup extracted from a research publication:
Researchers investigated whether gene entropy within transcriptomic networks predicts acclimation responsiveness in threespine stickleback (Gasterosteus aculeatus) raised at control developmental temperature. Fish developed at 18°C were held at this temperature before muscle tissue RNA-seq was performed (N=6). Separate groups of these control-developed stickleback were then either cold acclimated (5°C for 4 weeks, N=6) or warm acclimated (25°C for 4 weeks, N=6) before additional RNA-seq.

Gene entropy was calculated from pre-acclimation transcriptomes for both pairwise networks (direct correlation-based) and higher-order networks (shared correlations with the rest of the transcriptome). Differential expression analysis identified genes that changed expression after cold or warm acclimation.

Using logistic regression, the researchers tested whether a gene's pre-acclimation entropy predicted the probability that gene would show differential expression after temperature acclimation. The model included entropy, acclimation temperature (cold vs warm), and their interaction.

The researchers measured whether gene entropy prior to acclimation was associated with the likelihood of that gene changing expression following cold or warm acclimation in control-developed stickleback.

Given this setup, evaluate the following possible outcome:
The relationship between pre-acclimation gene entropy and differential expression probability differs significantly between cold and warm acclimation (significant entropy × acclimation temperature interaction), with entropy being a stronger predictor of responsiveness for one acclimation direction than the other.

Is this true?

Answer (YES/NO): NO